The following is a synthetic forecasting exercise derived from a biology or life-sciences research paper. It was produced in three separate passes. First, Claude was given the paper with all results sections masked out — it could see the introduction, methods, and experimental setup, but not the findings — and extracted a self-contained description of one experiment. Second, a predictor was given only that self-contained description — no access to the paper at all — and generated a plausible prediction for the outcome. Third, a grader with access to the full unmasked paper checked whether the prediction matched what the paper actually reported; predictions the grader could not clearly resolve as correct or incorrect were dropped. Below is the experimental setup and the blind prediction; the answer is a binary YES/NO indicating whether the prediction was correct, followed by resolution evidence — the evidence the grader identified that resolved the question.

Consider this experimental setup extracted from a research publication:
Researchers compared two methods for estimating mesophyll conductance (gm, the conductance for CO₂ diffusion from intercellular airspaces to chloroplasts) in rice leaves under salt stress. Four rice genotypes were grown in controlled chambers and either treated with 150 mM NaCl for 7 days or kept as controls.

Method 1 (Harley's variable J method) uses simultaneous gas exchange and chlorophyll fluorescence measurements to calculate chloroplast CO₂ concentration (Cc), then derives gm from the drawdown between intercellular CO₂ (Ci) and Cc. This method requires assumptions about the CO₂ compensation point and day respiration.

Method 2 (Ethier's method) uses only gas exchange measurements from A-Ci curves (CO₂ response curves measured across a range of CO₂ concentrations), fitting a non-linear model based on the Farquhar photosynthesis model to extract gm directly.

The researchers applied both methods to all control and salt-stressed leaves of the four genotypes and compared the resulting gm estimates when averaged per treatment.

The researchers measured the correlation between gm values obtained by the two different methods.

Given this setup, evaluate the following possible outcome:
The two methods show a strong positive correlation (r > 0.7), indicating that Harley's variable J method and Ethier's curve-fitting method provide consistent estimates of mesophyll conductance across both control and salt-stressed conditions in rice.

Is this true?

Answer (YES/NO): YES